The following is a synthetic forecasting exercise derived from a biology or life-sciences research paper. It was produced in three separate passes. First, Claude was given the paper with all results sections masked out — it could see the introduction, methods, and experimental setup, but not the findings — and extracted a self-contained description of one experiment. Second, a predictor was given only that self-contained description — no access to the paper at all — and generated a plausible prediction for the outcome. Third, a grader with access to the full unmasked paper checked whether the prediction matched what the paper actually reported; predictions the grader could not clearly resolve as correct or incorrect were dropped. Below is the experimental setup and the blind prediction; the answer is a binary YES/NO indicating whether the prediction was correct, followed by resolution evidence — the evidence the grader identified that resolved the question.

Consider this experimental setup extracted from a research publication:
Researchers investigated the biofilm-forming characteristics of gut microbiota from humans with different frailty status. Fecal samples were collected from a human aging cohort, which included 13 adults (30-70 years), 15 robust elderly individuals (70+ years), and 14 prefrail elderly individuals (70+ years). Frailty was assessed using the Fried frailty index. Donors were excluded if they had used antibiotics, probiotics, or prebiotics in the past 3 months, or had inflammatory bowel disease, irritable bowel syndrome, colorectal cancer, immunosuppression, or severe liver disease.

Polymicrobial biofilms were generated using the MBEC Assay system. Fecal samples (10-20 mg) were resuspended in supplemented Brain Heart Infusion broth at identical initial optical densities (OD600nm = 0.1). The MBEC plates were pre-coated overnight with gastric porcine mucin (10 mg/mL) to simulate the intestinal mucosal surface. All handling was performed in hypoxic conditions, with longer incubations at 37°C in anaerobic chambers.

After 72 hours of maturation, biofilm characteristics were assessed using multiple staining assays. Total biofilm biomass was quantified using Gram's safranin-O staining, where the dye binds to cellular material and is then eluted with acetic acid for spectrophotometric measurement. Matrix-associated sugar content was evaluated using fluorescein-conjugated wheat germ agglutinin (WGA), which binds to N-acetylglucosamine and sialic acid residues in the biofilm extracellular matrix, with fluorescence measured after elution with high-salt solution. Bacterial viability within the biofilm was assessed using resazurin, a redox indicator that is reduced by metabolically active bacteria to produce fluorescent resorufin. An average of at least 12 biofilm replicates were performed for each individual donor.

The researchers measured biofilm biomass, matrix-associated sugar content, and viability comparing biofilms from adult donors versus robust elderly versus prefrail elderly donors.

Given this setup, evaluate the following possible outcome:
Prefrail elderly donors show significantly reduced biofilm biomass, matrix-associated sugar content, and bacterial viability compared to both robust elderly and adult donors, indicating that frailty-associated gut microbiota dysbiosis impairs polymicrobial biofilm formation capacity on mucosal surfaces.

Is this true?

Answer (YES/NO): NO